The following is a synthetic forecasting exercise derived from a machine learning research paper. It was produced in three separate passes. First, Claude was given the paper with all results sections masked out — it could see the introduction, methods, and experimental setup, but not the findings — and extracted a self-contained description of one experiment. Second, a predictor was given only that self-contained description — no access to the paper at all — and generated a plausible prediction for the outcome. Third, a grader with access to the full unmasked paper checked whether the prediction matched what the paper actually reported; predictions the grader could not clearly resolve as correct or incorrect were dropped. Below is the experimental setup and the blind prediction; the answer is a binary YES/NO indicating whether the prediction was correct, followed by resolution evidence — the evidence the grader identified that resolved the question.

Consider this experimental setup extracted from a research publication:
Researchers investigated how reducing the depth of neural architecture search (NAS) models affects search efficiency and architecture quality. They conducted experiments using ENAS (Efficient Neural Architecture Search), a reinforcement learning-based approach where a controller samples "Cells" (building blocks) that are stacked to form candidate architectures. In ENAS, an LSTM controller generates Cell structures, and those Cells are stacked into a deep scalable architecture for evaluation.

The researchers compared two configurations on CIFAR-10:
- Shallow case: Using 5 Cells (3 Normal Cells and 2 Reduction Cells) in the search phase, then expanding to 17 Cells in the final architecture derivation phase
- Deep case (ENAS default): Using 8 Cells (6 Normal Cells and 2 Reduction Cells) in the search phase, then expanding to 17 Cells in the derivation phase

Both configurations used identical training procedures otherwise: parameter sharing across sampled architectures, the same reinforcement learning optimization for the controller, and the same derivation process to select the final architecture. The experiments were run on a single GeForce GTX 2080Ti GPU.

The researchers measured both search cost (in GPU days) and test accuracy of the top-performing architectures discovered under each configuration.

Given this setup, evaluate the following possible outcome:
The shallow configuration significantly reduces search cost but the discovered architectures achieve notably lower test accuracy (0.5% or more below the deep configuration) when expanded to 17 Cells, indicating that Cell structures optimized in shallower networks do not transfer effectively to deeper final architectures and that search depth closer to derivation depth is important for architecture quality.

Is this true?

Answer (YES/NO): NO